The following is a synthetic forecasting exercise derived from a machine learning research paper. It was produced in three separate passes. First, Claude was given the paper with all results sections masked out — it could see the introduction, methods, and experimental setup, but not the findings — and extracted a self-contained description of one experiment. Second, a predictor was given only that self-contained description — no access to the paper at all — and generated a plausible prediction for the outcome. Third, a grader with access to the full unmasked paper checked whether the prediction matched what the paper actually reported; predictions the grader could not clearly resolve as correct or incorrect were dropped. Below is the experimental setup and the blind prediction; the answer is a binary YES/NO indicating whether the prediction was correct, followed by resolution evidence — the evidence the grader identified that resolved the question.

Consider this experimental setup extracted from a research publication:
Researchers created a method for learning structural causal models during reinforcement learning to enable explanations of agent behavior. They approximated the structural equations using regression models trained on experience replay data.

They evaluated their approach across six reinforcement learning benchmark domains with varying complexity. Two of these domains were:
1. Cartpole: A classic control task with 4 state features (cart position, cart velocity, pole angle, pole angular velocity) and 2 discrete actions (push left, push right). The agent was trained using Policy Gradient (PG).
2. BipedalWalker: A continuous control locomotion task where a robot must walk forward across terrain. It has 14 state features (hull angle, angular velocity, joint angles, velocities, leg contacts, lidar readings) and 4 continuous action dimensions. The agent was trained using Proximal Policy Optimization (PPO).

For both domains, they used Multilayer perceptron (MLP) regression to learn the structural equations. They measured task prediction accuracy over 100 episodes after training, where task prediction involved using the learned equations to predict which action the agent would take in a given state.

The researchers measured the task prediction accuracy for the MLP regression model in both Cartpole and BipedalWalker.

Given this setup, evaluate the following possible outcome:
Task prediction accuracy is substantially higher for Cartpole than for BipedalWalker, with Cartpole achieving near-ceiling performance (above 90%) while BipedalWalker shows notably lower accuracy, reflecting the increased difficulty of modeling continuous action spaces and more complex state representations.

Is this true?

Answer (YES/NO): NO